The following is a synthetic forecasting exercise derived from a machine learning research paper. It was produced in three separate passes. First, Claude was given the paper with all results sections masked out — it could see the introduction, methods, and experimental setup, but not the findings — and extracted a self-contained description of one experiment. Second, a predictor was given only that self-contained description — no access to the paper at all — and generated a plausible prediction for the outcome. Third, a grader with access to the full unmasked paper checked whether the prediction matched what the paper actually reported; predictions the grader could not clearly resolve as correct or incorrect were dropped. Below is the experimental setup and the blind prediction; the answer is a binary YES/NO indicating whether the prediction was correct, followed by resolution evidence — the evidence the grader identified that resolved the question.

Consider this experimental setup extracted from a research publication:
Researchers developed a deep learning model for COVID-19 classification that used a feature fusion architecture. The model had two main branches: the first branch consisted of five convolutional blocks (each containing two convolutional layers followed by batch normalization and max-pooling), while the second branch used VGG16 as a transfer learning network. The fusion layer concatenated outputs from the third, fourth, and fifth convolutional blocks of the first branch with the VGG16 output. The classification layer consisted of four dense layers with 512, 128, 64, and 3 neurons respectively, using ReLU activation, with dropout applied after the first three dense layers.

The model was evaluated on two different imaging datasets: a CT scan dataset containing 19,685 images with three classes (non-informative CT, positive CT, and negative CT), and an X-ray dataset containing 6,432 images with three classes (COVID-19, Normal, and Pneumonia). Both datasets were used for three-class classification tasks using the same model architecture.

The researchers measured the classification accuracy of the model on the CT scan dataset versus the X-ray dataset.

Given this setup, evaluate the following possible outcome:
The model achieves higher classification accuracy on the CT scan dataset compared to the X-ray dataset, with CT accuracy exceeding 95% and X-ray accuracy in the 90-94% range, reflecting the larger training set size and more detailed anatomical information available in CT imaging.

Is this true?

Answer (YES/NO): NO